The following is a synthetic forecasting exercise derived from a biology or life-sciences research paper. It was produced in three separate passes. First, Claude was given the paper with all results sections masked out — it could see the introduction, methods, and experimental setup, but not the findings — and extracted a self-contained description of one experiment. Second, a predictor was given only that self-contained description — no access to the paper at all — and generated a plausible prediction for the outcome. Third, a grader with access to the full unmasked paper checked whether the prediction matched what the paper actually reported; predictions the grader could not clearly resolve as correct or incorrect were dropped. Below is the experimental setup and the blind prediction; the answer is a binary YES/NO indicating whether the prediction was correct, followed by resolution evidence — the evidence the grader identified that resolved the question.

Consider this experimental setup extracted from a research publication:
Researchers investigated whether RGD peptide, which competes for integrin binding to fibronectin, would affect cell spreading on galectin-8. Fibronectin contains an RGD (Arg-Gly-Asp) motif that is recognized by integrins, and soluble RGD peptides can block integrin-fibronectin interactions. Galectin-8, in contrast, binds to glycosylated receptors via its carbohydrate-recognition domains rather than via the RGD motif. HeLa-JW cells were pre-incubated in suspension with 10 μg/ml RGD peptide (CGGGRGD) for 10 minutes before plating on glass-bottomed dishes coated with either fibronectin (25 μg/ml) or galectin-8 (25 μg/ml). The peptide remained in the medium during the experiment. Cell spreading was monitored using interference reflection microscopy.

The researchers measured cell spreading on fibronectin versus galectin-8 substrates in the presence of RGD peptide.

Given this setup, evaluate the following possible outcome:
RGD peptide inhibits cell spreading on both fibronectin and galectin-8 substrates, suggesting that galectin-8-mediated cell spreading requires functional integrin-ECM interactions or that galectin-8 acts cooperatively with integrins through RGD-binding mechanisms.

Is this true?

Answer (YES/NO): NO